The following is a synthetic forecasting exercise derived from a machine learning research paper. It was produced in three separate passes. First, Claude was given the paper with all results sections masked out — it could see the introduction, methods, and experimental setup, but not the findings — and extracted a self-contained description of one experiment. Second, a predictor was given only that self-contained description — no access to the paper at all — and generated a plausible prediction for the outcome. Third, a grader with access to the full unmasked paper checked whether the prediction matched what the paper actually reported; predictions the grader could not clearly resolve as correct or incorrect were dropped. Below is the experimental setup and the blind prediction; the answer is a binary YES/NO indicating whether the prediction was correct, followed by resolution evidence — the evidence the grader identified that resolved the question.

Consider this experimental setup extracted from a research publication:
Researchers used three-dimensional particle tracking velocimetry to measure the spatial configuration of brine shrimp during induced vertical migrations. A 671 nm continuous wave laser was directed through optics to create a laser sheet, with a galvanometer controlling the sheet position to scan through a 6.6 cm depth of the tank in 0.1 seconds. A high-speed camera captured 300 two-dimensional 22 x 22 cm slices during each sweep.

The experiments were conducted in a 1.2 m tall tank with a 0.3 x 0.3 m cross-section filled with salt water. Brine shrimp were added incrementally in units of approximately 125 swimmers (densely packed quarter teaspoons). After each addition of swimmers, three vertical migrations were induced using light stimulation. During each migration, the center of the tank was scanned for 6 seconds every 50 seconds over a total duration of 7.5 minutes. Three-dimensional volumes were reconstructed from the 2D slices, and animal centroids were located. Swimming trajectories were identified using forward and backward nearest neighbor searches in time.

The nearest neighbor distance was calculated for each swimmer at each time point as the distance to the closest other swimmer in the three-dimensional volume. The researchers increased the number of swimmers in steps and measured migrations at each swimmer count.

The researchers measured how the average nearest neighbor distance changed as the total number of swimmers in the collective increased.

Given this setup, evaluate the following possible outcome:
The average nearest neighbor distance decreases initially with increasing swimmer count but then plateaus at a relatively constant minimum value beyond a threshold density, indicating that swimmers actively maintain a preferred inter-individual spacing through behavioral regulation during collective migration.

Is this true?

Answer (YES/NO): YES